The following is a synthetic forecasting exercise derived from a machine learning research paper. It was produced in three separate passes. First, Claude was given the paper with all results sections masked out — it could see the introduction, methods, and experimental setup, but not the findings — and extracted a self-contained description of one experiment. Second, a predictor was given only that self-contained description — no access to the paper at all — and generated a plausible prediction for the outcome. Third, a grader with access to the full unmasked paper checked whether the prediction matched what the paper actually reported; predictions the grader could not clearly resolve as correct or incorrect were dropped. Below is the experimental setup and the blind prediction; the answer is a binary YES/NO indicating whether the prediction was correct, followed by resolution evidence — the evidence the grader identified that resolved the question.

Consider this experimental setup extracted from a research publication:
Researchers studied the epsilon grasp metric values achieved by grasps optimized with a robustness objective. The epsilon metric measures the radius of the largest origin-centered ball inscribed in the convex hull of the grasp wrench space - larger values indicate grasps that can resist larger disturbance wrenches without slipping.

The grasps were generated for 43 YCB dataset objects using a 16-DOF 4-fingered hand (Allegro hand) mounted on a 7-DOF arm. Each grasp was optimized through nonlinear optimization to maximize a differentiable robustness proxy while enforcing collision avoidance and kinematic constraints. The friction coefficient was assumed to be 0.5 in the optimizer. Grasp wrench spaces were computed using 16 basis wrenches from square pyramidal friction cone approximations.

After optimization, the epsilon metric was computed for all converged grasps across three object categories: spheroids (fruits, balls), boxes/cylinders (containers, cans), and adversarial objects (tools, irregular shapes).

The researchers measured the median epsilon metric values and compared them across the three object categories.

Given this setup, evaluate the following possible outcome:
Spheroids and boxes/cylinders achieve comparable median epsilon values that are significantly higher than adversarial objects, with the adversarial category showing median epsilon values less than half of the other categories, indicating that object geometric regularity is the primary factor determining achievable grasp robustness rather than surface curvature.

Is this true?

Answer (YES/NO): NO